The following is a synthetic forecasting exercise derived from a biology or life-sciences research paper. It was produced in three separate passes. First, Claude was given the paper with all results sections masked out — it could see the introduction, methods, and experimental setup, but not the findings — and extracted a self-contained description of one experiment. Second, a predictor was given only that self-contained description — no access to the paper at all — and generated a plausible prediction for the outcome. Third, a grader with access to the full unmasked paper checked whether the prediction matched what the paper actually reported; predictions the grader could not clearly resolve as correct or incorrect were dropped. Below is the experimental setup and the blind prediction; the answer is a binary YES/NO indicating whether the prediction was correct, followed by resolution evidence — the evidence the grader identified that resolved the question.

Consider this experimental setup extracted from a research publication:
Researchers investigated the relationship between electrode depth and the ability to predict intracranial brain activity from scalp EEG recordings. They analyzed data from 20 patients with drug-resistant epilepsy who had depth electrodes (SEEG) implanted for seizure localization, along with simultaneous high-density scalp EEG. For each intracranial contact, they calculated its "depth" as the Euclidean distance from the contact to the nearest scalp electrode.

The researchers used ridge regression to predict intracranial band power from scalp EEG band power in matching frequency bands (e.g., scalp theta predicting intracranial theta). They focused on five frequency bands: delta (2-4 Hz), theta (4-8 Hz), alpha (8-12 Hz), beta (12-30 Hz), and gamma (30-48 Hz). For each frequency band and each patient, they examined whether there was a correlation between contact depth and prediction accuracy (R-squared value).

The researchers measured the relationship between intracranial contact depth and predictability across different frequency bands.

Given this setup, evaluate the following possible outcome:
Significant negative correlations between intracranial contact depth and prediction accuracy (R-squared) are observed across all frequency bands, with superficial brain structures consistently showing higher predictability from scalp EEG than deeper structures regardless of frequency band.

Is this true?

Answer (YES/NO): NO